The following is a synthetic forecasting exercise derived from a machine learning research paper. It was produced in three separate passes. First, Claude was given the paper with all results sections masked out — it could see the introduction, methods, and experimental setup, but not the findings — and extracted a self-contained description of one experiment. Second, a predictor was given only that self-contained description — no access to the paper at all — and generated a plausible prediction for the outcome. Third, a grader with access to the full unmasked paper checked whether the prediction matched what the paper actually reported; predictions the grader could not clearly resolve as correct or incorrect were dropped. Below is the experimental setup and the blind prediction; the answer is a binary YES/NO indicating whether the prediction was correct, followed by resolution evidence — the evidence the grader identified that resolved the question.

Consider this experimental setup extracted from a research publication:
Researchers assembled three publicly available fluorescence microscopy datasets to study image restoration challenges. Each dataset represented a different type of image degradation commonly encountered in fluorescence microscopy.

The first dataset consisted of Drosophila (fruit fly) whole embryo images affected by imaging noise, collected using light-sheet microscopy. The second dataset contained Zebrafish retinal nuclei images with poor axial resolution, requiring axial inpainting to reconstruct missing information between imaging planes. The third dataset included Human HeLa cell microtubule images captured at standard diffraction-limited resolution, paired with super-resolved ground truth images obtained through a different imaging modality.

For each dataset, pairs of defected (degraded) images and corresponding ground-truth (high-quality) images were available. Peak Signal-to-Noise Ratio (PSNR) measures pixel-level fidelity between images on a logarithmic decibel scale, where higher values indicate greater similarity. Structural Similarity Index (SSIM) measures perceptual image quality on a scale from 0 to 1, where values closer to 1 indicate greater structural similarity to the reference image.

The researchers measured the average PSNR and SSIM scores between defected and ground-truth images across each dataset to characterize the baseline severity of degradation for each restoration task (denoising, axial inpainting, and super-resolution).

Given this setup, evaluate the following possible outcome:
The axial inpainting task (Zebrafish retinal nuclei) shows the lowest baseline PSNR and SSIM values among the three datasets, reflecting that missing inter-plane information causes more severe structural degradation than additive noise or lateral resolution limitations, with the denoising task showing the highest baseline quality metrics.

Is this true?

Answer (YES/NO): NO